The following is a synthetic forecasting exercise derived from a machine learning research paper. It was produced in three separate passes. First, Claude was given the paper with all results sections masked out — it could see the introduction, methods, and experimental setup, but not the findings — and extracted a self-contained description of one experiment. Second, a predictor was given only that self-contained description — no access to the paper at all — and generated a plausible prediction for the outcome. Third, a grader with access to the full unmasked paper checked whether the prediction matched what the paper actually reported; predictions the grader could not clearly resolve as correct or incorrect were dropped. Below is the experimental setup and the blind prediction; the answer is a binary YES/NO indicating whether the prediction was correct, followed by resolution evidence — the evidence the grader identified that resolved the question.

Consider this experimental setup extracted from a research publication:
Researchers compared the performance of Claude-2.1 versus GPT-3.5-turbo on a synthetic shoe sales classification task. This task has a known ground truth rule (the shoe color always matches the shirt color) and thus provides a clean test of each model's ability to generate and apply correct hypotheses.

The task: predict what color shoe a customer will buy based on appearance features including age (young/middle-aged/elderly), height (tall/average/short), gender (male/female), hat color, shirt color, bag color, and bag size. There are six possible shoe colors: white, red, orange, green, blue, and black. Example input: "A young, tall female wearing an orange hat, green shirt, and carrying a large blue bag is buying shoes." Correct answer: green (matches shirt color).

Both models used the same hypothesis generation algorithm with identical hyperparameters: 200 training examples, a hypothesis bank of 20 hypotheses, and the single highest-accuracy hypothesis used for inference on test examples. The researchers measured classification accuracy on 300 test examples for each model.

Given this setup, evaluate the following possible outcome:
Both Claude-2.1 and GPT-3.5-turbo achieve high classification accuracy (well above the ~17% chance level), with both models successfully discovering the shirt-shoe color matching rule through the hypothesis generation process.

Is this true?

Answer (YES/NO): YES